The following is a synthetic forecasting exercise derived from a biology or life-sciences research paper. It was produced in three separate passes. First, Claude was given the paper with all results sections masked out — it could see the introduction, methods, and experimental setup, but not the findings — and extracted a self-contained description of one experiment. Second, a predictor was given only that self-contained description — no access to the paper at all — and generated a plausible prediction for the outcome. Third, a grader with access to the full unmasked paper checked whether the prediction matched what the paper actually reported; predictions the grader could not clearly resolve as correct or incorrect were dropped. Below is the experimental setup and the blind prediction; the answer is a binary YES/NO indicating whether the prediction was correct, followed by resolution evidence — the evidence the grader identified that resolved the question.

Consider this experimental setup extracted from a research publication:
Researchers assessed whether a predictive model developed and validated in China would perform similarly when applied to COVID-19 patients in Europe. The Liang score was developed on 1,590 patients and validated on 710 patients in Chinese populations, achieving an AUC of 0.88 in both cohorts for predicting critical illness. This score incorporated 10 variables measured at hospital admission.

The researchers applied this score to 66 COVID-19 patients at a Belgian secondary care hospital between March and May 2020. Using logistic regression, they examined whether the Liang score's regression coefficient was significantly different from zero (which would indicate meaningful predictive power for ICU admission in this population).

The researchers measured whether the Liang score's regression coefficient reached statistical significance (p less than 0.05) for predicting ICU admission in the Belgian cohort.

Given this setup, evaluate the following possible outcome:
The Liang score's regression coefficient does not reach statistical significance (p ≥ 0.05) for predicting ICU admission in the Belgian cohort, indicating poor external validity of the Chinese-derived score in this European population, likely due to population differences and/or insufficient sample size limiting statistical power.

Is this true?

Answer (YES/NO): YES